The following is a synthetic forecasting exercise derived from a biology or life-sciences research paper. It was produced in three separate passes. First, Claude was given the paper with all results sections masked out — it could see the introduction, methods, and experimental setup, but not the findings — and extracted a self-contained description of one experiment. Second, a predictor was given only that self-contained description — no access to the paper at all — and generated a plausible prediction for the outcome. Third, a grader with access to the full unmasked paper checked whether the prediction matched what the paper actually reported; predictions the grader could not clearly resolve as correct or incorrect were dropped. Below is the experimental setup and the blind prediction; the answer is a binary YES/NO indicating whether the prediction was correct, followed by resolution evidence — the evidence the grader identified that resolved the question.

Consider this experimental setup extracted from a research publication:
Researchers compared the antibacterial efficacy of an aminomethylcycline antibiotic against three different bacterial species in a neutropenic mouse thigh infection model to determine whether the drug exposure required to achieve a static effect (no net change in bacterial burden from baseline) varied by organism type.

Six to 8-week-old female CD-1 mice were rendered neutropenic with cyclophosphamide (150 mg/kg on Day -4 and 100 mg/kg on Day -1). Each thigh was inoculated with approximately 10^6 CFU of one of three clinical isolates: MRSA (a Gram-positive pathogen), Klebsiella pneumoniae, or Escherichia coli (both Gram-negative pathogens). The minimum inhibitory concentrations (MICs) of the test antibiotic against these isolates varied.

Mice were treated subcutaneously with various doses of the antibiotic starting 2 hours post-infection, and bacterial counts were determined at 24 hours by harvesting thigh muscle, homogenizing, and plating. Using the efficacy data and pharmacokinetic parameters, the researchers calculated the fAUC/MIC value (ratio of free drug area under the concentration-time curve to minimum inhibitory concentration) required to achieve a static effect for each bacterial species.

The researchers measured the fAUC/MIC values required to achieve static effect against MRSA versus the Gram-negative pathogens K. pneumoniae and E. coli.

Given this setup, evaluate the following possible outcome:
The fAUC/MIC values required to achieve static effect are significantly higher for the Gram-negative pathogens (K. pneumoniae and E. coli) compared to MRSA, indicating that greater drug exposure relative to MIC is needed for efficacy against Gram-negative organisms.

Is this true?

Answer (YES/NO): NO